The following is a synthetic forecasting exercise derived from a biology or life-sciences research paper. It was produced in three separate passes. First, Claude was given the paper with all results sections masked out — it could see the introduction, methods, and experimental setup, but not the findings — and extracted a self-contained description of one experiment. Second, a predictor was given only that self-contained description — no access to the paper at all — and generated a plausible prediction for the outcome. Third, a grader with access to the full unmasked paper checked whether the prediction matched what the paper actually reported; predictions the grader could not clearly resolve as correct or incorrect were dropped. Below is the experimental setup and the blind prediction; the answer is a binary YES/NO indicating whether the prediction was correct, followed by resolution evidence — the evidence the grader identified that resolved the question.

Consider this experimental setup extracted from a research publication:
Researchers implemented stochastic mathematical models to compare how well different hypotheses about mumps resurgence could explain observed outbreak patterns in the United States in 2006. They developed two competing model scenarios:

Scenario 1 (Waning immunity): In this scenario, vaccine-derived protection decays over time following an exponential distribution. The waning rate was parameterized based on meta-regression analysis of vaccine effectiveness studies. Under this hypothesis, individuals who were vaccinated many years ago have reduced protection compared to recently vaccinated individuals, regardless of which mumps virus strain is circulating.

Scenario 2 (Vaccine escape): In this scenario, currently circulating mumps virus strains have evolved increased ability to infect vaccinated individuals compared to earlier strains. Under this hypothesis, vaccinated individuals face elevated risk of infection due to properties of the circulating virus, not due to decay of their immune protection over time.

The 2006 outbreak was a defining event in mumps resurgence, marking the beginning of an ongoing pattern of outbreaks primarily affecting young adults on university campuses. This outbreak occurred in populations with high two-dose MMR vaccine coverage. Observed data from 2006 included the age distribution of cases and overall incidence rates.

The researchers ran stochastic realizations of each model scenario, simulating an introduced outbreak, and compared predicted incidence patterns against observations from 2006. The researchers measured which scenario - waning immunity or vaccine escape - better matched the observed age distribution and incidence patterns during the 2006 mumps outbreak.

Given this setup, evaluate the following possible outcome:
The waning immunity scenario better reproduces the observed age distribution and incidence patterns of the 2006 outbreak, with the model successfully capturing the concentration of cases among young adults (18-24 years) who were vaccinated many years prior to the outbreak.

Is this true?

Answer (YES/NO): YES